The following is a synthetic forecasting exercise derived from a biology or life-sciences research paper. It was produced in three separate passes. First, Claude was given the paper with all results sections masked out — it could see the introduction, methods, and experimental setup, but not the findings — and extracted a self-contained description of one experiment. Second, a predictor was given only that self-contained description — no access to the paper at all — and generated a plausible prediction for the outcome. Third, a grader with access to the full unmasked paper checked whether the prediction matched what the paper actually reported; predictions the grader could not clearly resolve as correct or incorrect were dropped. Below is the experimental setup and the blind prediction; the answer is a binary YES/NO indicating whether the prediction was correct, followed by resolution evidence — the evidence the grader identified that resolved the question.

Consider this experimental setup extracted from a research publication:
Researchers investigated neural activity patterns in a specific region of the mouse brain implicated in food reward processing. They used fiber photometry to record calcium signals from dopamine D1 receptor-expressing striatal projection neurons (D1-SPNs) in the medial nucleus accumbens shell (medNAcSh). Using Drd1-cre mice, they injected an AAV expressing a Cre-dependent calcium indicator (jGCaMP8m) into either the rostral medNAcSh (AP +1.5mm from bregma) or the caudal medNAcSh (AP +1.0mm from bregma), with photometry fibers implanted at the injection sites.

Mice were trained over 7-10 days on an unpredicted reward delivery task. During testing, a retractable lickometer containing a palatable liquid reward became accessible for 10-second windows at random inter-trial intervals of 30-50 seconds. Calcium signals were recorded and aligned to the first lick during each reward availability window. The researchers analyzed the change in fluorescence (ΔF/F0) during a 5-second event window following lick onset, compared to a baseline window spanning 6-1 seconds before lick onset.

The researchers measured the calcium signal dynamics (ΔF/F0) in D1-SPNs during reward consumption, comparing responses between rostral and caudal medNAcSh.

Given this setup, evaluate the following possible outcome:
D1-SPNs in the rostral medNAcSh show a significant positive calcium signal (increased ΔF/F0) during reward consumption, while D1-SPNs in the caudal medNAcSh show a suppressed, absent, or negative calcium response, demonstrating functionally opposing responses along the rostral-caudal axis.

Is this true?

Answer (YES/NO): NO